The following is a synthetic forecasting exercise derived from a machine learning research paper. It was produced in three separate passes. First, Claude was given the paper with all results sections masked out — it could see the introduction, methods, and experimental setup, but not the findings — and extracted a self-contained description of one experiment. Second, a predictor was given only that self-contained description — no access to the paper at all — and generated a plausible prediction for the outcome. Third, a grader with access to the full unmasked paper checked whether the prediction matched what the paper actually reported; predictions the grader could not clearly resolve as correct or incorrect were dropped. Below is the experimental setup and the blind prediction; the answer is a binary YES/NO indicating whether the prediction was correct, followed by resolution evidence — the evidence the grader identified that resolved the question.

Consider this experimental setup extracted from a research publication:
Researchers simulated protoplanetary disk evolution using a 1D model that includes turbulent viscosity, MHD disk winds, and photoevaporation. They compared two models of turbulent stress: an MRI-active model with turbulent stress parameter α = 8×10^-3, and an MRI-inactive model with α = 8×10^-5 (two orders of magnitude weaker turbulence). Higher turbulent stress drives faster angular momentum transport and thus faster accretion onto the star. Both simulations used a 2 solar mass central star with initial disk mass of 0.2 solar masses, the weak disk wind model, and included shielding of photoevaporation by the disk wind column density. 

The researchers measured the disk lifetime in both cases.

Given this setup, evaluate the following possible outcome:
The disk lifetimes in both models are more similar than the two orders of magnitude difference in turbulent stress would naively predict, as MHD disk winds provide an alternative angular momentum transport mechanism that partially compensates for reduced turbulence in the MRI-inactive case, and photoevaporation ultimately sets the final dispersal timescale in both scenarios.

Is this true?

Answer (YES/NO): NO